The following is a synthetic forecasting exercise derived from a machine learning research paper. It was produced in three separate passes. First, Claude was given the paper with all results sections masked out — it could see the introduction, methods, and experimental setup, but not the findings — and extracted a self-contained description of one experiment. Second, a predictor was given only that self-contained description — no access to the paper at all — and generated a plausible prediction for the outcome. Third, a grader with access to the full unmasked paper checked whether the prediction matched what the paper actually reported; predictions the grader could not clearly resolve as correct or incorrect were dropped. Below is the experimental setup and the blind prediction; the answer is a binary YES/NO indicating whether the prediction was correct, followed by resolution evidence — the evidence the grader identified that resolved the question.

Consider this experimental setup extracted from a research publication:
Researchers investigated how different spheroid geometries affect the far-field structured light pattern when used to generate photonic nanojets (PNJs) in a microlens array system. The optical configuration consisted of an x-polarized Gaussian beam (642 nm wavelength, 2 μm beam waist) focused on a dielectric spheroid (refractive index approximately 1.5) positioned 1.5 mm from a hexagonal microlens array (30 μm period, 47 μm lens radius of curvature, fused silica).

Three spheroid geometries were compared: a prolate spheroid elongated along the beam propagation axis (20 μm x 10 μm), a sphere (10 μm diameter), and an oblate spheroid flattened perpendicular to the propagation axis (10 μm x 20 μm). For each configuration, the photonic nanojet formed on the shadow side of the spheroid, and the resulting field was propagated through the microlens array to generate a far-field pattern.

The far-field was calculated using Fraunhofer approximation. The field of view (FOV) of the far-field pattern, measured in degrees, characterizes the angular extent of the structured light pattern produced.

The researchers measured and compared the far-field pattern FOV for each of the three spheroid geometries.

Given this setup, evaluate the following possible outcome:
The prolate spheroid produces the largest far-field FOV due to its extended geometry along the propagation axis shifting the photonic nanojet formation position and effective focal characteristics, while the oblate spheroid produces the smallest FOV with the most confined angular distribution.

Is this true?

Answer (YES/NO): YES